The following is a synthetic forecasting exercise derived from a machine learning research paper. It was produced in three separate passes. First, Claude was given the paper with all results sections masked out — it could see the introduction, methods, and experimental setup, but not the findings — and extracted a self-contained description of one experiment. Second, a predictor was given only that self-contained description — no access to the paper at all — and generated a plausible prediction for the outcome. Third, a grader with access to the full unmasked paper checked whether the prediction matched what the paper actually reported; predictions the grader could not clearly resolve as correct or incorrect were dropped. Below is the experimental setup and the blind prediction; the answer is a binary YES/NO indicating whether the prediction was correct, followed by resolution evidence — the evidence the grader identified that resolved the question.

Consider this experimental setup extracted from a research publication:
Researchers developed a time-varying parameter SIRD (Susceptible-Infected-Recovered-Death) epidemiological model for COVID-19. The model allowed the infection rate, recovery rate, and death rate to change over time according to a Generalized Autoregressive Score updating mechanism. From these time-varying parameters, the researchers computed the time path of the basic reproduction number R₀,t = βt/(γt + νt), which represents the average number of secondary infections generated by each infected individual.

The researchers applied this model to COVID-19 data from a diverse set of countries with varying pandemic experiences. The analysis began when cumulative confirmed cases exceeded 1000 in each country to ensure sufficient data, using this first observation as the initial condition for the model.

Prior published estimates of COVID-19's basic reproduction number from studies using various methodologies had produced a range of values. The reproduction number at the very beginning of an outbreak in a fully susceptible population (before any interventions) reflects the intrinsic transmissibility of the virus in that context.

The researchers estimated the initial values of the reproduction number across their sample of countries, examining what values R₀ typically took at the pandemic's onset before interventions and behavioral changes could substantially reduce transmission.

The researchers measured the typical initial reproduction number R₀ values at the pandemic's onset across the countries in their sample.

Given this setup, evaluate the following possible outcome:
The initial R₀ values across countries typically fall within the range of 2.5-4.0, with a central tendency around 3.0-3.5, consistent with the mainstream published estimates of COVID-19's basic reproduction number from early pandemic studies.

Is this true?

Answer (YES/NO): NO